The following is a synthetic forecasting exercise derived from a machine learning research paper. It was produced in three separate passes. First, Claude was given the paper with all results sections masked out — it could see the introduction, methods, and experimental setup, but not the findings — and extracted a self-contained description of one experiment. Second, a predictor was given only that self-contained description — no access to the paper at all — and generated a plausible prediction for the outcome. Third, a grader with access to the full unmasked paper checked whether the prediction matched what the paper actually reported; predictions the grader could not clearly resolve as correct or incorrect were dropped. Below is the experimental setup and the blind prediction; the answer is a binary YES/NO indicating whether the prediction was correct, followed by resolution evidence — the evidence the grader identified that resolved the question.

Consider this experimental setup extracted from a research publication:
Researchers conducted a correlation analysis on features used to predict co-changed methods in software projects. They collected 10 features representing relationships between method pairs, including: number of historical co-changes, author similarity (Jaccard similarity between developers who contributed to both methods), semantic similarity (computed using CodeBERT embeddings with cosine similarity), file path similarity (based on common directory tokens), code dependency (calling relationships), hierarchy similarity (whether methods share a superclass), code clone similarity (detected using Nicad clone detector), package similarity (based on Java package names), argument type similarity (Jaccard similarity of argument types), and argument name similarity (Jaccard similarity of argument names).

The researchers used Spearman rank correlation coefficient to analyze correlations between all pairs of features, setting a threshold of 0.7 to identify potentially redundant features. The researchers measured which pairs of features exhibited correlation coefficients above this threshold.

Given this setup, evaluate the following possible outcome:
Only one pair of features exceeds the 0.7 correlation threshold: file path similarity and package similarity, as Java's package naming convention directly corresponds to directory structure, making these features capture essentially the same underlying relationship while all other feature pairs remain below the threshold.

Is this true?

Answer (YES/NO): YES